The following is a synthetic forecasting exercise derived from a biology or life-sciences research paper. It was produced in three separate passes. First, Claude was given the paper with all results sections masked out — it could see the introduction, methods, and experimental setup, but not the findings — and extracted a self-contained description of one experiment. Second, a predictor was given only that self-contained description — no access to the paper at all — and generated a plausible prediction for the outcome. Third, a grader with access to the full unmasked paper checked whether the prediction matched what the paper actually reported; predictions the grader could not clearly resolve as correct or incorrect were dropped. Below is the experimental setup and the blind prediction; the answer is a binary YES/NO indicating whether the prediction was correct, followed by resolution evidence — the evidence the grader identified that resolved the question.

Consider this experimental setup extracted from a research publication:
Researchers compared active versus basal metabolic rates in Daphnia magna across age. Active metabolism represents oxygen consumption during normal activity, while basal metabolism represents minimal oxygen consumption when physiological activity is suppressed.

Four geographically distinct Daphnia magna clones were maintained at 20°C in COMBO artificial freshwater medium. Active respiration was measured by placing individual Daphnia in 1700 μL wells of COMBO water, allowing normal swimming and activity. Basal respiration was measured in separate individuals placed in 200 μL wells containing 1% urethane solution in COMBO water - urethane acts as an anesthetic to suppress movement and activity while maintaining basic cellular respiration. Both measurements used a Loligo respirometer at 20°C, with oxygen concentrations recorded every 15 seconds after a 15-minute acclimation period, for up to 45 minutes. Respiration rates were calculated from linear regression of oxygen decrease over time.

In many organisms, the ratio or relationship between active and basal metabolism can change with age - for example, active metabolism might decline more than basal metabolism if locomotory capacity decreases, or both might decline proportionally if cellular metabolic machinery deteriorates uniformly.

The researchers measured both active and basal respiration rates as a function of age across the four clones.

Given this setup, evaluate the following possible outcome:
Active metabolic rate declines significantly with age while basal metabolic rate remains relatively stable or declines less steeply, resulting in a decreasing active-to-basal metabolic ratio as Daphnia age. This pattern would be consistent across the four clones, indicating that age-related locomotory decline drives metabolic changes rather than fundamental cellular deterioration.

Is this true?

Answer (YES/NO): YES